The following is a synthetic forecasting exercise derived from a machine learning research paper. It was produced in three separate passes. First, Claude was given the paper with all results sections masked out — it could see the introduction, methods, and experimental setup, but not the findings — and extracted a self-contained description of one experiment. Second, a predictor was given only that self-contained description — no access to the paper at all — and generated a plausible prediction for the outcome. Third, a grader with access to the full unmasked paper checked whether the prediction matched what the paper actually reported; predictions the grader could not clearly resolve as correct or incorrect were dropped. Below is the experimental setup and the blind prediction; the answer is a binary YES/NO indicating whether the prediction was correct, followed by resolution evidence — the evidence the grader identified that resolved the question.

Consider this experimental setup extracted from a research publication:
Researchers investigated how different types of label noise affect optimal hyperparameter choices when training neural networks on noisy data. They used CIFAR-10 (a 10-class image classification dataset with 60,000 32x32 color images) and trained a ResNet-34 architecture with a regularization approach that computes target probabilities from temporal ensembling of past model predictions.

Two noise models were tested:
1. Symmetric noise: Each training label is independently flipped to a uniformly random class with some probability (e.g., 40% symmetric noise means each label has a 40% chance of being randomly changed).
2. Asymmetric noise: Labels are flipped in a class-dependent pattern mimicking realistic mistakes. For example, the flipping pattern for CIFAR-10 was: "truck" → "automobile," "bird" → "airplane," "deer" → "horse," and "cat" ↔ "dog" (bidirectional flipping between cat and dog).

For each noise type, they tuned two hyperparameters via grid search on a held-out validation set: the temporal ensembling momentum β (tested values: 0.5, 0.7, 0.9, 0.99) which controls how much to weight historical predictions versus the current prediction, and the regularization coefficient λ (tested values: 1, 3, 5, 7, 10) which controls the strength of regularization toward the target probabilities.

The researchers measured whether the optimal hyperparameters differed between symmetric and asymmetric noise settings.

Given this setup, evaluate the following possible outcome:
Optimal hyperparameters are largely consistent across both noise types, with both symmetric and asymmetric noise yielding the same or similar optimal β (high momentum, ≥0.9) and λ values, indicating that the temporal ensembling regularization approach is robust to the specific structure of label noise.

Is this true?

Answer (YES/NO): NO